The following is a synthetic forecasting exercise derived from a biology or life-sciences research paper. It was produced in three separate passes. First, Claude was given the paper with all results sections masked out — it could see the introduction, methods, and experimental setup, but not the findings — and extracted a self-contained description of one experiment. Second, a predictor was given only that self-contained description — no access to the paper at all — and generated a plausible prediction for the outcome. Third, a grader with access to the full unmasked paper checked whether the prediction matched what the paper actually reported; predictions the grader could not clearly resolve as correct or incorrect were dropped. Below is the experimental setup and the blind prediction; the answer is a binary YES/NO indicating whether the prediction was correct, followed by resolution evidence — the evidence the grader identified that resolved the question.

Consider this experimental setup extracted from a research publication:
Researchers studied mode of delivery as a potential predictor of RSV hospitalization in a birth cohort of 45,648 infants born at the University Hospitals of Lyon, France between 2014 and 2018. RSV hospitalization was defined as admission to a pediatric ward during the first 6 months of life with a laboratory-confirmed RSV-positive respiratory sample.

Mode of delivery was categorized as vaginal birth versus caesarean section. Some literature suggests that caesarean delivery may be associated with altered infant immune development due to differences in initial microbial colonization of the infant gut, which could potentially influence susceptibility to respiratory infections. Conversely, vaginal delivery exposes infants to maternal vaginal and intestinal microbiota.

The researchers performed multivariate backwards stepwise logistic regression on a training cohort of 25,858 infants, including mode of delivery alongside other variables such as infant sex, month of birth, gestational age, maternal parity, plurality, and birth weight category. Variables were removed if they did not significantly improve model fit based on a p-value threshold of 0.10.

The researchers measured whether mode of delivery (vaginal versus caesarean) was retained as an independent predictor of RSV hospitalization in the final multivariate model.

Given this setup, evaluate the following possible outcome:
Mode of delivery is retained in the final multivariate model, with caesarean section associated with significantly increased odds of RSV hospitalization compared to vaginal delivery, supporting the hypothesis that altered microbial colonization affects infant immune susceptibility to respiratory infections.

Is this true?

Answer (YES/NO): NO